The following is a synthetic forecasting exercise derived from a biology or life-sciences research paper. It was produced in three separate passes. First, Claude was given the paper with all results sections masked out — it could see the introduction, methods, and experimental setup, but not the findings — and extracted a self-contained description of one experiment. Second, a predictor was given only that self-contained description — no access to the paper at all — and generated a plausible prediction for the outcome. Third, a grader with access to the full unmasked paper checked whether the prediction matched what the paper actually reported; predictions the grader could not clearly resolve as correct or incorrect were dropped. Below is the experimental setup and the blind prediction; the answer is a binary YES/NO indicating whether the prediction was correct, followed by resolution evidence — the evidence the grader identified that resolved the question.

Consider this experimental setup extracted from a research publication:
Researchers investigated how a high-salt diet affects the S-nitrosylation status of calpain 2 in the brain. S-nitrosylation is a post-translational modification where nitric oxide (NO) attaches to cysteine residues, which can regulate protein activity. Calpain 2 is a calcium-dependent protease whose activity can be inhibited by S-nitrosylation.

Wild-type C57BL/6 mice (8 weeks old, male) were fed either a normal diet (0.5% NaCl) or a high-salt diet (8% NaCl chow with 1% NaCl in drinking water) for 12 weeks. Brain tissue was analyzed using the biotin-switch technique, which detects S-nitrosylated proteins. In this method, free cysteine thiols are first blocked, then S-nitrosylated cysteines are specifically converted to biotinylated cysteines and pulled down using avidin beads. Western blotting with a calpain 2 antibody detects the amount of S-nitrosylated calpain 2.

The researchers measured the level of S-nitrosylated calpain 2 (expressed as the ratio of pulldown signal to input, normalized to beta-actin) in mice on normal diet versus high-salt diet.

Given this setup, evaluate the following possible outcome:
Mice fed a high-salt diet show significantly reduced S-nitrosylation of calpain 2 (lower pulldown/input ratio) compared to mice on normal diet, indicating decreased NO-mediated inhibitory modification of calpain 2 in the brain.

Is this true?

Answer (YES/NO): YES